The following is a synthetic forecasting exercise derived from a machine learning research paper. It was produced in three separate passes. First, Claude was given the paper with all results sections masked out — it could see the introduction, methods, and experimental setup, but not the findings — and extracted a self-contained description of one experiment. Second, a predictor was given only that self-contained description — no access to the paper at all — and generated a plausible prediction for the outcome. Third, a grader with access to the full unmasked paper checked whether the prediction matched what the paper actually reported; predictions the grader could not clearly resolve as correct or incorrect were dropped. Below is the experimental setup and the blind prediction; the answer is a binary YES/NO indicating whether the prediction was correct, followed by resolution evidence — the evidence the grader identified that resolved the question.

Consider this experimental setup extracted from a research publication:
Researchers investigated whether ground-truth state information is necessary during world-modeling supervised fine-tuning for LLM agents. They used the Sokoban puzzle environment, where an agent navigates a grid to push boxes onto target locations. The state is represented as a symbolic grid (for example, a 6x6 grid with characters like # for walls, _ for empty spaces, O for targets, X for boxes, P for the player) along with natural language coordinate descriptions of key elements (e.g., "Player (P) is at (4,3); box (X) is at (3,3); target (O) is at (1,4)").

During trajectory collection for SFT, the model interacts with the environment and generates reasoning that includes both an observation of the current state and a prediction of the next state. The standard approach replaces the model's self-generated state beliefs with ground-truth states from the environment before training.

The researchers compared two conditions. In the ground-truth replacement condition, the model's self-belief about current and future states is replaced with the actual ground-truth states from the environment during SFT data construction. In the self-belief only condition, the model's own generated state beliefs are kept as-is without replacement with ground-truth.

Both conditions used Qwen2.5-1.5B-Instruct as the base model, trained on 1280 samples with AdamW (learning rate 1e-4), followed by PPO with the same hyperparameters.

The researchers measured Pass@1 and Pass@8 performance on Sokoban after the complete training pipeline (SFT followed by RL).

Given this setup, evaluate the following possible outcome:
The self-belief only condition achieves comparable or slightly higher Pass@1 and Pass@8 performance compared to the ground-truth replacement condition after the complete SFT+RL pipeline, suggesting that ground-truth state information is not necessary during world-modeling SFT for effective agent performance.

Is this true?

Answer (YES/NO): NO